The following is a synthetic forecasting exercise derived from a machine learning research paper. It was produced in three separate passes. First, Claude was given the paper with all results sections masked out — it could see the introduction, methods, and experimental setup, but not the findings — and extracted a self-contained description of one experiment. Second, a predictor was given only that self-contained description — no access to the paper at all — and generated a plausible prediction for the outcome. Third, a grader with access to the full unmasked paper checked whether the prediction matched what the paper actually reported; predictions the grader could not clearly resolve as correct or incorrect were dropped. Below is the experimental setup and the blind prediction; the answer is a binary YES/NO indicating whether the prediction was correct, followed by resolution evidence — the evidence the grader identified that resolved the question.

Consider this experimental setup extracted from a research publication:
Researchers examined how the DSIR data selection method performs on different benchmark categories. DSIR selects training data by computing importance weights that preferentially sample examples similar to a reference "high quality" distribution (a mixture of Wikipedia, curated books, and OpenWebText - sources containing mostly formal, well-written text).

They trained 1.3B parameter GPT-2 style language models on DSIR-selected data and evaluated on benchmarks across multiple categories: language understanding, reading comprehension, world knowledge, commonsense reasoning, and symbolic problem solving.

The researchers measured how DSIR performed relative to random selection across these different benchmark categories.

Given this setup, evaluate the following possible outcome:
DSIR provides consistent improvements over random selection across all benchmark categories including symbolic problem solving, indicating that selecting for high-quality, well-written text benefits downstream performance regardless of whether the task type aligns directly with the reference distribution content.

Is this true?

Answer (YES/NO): NO